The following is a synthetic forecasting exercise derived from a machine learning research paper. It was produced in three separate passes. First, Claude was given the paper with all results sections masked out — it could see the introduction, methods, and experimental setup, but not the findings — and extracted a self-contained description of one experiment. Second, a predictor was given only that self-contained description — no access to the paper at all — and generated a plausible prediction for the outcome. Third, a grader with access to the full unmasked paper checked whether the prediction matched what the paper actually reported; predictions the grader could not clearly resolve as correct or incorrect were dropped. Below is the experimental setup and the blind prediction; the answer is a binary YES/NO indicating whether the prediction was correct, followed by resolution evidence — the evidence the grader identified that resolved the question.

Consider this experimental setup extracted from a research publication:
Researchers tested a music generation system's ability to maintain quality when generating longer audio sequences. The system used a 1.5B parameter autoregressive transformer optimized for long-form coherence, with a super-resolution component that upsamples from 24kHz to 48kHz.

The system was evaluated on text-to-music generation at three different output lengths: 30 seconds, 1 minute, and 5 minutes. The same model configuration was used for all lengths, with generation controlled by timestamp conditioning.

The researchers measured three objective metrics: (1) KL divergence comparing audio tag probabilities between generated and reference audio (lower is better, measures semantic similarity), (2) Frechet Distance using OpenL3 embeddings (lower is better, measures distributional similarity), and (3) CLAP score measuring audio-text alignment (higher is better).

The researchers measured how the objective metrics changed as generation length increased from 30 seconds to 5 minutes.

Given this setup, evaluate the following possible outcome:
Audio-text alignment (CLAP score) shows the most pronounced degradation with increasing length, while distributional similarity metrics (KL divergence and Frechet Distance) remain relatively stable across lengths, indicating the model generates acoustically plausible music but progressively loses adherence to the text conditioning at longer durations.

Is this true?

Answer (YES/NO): NO